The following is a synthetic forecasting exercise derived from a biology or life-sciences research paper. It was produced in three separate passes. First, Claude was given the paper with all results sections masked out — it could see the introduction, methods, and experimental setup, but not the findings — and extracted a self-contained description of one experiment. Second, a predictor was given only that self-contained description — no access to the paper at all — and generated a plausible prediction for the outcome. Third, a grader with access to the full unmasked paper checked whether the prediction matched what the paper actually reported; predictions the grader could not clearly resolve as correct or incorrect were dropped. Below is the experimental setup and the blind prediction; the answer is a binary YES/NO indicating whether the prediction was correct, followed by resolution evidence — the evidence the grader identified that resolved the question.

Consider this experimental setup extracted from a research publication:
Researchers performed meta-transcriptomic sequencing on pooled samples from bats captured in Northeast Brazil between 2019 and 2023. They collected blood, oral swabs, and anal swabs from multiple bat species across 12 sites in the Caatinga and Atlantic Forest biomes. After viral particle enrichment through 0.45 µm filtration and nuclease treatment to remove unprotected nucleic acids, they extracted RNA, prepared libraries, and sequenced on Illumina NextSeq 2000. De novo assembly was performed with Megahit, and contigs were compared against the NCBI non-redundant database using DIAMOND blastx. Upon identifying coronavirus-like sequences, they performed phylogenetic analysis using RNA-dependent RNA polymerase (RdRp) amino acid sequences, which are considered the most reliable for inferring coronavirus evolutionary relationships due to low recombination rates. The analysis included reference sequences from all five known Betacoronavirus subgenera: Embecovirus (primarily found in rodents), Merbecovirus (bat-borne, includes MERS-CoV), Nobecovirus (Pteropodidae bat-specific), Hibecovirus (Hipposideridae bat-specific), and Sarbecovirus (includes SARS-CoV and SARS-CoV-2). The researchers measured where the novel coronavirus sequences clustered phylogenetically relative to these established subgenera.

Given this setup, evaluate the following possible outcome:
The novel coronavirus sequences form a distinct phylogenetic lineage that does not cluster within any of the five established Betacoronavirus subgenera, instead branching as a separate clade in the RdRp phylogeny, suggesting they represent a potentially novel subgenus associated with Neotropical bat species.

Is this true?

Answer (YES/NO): YES